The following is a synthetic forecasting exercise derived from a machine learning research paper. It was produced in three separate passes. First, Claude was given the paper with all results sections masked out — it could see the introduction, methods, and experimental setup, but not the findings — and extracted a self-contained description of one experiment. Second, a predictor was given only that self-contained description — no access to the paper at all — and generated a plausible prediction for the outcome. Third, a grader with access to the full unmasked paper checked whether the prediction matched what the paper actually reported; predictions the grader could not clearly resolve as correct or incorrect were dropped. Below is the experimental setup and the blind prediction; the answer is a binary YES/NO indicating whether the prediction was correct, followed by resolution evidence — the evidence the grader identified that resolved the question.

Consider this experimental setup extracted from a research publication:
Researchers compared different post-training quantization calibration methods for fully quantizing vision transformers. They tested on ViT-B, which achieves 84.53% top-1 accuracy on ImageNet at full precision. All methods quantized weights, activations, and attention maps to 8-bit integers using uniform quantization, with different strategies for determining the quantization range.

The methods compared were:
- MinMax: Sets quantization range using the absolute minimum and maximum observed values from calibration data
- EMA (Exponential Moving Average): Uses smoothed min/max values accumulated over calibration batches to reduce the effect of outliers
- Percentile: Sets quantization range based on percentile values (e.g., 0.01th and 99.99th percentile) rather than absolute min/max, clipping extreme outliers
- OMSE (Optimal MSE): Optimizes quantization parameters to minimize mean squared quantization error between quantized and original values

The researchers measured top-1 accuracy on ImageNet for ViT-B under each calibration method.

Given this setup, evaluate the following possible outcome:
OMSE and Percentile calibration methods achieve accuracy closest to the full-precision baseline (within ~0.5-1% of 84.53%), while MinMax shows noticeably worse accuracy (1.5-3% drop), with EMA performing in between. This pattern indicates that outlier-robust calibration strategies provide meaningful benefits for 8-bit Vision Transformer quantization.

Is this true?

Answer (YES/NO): NO